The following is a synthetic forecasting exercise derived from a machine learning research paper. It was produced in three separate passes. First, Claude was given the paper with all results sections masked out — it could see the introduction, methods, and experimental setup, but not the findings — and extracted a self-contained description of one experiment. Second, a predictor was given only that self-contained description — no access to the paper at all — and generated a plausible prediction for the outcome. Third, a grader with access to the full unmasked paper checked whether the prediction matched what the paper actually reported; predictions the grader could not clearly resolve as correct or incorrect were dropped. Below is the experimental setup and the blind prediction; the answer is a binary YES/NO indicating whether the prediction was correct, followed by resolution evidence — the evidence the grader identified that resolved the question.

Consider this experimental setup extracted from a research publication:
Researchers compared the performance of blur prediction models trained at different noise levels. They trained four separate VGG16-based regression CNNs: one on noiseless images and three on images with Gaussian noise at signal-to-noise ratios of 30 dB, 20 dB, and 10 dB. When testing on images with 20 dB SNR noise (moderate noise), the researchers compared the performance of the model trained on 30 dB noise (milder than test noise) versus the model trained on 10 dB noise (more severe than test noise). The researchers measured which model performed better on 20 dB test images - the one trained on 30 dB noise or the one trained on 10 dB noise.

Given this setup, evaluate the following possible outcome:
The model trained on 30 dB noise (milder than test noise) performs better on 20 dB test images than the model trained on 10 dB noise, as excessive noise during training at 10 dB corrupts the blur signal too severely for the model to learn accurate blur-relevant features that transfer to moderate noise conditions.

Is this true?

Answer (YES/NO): NO